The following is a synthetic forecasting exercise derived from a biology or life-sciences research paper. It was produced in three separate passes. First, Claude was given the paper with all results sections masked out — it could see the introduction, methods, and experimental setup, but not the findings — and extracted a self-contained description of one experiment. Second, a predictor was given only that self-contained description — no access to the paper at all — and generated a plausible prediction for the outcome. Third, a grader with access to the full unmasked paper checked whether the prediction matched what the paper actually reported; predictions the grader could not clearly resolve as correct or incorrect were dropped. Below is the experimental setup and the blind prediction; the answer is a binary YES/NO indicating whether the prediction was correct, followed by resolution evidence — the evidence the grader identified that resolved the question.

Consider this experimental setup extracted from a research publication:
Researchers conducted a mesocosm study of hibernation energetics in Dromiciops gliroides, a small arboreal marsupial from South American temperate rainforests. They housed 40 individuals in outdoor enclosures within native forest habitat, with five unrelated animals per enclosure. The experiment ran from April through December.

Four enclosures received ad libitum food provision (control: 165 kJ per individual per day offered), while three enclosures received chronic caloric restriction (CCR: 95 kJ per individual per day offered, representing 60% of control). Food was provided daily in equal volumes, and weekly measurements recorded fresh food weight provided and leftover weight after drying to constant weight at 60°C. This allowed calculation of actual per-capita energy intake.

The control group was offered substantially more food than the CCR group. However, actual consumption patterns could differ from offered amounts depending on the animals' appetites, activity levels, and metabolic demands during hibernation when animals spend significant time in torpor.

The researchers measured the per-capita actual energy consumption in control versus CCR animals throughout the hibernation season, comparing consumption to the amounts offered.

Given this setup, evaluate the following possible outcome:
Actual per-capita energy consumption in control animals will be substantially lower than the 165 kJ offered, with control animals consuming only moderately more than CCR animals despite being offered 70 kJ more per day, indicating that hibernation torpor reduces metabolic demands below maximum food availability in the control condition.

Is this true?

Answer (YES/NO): NO